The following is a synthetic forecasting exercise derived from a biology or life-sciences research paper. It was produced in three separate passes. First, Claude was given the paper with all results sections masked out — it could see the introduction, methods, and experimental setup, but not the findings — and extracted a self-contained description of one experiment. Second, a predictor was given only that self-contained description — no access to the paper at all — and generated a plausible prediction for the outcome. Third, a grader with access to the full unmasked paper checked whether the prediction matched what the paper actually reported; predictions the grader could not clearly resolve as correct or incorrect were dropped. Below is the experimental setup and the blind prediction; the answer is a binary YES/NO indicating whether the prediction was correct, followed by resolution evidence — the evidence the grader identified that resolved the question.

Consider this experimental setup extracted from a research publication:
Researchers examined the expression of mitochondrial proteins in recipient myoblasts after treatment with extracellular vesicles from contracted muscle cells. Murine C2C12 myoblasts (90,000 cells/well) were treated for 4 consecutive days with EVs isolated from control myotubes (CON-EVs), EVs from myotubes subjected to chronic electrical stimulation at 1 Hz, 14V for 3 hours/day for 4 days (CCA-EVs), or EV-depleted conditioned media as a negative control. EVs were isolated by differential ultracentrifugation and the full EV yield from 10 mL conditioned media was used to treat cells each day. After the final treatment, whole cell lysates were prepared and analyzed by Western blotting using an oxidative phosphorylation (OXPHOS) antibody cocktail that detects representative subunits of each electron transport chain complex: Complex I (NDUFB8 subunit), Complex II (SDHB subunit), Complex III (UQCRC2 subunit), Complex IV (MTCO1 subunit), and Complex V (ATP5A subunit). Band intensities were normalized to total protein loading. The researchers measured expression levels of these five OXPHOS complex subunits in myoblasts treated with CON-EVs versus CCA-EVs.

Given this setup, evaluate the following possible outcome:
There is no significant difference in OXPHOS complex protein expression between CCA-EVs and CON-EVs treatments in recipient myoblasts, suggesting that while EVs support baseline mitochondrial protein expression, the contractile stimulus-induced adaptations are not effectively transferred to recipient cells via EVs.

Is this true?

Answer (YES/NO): NO